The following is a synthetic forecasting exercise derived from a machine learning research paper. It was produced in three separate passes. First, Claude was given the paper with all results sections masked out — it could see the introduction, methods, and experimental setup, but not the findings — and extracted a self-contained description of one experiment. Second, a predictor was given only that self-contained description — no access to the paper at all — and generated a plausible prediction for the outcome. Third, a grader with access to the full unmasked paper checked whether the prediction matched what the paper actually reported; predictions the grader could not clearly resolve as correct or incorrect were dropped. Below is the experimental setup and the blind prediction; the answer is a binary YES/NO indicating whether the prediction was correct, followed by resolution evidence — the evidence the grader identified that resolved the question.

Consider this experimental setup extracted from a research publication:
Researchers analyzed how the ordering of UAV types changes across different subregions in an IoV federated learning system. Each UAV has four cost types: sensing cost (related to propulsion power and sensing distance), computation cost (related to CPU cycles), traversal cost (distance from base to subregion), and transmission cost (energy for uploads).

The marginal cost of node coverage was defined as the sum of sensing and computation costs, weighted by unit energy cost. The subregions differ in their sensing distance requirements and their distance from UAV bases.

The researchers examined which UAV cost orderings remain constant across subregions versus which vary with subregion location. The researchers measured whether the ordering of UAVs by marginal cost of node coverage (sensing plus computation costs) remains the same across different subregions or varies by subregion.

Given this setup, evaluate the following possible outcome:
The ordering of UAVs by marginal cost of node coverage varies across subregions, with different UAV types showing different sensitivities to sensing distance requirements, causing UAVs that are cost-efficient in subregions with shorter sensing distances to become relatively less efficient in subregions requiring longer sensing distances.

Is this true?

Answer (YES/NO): NO